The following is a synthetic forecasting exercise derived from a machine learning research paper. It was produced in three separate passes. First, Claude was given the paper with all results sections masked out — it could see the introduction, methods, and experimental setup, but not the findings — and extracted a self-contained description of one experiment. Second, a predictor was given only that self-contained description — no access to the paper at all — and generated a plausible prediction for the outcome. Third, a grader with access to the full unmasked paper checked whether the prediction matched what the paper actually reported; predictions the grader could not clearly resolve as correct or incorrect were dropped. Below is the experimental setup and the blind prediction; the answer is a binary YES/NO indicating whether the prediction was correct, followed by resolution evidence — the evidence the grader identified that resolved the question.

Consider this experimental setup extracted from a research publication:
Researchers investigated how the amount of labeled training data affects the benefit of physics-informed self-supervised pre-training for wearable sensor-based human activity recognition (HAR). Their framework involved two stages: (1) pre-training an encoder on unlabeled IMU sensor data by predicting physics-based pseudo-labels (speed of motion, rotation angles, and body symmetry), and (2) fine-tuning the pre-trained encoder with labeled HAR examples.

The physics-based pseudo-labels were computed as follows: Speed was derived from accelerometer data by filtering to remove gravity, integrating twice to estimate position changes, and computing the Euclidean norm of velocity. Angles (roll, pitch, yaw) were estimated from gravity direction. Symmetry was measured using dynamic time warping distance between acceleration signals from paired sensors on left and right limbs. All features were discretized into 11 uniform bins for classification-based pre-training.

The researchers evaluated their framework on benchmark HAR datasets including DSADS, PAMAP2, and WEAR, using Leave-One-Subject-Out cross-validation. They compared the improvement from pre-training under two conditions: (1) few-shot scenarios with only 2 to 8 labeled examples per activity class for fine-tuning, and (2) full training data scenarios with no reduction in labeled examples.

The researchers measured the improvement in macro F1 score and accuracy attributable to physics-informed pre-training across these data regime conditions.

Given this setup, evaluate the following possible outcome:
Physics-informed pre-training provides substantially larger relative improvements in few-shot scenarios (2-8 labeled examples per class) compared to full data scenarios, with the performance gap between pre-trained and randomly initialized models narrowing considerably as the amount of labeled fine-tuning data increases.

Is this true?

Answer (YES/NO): YES